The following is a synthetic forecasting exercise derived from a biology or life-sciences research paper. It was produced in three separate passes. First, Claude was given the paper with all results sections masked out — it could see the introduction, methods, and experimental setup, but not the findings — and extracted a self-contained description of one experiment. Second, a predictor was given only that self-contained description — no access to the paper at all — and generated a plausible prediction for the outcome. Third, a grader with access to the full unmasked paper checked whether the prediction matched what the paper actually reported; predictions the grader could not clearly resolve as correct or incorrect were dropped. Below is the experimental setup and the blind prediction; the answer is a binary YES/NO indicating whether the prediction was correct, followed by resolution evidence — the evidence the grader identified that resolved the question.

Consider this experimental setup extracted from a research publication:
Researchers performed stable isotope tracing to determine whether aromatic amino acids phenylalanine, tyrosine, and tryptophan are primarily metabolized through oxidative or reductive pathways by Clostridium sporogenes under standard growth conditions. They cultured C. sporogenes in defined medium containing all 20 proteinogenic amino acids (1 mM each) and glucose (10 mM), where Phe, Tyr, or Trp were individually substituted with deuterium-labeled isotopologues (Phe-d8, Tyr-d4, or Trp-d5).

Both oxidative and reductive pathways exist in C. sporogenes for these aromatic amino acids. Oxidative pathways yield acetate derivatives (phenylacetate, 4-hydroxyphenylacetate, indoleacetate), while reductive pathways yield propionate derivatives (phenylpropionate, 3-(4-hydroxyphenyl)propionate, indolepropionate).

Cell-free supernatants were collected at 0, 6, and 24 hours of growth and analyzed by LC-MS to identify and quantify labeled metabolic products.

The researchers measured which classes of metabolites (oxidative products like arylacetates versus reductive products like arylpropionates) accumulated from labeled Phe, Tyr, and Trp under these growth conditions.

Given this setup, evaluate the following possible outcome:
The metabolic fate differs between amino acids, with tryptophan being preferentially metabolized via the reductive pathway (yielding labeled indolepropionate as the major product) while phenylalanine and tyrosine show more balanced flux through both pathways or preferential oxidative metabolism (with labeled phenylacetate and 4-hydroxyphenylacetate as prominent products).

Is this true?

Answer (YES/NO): NO